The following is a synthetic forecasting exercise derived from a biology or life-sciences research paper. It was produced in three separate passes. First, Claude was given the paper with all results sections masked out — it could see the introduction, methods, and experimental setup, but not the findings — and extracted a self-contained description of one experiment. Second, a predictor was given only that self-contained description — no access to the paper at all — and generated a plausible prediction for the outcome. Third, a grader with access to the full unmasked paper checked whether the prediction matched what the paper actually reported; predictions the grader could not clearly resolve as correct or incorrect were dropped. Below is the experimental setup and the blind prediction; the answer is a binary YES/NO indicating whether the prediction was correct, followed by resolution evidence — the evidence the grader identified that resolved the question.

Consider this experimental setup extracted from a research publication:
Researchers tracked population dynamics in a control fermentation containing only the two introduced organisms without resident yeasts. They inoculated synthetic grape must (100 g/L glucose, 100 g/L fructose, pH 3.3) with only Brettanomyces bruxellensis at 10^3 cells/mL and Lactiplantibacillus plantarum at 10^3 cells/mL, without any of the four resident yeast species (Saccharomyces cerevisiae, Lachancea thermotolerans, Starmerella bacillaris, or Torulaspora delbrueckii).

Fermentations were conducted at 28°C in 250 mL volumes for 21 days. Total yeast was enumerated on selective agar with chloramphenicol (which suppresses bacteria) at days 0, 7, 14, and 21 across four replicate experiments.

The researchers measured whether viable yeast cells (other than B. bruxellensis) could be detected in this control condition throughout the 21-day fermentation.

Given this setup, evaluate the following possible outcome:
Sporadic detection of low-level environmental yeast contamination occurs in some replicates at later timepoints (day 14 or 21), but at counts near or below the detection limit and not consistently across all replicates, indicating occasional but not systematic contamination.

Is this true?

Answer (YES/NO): NO